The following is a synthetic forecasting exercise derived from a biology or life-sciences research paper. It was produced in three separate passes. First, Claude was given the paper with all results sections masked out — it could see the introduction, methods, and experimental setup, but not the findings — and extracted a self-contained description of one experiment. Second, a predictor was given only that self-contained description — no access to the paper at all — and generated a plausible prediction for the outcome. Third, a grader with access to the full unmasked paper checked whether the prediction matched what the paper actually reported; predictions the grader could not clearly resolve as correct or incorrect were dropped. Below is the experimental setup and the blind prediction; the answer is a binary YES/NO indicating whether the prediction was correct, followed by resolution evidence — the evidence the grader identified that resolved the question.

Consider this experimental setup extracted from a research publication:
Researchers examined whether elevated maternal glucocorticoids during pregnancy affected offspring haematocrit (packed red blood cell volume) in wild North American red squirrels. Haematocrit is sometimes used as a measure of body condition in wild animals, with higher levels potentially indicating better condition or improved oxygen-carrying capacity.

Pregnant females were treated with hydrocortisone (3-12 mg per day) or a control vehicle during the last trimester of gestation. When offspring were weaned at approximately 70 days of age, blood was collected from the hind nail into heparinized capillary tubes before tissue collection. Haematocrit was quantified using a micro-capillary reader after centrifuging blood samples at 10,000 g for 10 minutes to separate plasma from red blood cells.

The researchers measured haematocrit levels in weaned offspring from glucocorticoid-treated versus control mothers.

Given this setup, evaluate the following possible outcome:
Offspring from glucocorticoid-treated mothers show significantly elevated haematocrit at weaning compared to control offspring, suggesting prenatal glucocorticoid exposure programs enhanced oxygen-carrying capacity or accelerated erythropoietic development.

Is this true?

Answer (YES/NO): NO